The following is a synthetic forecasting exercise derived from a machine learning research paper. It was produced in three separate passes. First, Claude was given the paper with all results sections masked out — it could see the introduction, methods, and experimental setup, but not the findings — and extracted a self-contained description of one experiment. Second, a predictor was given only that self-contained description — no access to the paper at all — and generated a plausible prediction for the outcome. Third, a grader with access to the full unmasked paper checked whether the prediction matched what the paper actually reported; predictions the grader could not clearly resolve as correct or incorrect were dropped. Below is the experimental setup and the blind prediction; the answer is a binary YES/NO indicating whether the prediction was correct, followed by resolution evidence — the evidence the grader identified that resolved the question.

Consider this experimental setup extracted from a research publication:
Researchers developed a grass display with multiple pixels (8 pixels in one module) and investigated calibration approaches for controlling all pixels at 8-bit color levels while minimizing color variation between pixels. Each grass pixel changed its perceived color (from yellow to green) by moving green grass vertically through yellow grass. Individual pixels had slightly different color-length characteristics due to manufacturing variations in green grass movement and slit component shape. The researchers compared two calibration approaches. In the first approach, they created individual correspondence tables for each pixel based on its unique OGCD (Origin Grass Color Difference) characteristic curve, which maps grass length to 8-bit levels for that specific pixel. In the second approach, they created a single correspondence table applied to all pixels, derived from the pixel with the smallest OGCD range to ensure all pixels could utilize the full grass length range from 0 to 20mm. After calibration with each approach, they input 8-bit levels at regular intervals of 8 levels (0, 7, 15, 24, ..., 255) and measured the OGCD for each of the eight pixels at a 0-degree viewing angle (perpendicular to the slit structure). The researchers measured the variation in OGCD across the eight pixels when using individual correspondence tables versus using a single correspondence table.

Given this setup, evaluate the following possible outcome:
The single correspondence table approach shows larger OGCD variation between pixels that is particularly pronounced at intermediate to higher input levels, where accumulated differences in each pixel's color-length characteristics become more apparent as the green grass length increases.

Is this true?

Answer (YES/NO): YES